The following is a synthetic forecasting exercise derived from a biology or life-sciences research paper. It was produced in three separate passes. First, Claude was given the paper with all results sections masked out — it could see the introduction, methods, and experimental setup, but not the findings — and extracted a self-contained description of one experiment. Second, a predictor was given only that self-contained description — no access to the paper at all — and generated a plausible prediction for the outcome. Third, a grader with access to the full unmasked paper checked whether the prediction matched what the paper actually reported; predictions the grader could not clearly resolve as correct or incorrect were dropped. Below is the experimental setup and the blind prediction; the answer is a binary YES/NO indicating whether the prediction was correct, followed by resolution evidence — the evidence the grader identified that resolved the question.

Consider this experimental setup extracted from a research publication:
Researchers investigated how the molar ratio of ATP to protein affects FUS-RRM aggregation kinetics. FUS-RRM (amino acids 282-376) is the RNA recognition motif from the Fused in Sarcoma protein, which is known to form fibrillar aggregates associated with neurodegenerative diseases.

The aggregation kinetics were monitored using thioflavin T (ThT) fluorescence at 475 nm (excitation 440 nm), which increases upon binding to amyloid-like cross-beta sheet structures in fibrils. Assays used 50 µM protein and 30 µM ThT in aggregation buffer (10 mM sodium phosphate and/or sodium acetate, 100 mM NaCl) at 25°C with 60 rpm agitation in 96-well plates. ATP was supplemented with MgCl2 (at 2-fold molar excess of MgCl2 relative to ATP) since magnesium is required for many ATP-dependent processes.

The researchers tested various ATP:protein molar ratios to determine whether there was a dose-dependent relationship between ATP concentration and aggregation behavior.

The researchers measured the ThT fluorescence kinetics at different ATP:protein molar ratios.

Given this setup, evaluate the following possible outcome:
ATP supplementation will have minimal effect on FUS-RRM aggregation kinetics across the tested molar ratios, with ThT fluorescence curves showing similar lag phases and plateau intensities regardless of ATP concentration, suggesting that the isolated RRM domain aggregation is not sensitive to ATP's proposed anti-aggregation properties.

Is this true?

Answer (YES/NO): NO